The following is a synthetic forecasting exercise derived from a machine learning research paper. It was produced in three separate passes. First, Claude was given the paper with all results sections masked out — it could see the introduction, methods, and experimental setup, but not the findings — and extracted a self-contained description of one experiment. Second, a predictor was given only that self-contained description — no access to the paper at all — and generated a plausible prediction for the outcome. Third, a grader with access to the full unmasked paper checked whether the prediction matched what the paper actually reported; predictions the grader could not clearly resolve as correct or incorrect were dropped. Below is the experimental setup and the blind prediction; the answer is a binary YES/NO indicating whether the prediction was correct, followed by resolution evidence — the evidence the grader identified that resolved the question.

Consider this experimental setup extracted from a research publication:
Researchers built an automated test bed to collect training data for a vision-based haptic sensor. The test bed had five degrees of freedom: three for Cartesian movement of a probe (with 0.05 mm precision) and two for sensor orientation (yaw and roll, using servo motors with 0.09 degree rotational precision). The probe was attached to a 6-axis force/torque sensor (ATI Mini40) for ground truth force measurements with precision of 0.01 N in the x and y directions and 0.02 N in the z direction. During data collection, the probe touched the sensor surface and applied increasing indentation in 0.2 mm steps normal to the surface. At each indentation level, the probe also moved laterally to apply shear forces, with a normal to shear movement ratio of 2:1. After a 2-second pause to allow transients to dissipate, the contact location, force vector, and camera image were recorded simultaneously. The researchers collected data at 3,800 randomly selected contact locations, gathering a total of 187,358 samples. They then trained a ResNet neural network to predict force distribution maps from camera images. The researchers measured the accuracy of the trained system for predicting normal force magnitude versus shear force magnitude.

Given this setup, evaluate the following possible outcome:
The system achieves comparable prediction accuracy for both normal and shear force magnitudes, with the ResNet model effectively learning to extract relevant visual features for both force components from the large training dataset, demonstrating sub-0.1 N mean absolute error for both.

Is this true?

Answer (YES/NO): YES